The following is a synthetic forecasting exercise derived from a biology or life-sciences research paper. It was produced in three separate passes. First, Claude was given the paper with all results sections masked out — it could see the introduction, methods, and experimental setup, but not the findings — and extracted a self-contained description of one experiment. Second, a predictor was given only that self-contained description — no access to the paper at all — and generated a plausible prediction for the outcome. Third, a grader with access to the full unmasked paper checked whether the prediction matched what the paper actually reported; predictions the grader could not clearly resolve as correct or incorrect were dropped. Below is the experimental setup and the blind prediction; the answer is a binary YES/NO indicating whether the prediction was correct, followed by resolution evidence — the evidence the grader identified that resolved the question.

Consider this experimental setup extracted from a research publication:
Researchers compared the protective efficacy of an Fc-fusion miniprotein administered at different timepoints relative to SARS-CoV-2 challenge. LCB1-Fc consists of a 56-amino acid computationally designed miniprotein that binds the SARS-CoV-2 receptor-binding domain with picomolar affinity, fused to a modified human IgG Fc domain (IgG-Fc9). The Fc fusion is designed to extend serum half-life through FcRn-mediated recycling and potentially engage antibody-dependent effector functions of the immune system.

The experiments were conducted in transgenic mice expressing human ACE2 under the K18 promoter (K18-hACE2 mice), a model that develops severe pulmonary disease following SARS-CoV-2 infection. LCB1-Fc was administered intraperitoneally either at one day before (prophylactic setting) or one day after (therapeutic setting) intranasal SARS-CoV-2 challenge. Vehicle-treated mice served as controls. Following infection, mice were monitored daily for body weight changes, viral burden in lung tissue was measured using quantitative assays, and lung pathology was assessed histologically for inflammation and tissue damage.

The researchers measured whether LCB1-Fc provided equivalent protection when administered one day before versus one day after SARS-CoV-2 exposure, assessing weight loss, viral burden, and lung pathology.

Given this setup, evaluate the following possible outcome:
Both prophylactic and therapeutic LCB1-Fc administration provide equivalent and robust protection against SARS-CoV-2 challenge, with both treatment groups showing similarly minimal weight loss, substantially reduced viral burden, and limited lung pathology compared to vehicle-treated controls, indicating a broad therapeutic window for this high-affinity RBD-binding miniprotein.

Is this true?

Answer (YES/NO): YES